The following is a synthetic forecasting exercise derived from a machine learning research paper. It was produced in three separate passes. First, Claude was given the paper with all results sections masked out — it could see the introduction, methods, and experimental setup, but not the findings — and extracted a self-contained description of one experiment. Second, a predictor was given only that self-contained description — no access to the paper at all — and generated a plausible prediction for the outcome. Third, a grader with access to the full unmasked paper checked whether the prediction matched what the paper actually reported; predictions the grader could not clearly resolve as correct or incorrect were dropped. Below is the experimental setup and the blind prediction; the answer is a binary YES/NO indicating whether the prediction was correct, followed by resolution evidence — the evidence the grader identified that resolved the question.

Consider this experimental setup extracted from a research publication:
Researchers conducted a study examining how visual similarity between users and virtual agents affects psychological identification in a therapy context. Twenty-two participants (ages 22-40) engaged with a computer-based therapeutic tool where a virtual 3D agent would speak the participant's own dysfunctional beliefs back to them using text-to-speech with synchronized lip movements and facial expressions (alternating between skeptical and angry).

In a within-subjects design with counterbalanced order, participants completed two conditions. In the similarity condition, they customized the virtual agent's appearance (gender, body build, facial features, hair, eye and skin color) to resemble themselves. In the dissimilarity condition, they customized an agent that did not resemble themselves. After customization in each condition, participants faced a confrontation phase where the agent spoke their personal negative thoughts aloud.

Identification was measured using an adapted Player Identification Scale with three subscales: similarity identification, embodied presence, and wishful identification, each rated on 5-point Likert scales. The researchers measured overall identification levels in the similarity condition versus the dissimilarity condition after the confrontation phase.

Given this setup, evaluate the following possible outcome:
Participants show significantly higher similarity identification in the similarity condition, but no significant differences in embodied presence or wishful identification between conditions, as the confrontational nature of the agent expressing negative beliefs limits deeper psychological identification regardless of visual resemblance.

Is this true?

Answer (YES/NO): NO